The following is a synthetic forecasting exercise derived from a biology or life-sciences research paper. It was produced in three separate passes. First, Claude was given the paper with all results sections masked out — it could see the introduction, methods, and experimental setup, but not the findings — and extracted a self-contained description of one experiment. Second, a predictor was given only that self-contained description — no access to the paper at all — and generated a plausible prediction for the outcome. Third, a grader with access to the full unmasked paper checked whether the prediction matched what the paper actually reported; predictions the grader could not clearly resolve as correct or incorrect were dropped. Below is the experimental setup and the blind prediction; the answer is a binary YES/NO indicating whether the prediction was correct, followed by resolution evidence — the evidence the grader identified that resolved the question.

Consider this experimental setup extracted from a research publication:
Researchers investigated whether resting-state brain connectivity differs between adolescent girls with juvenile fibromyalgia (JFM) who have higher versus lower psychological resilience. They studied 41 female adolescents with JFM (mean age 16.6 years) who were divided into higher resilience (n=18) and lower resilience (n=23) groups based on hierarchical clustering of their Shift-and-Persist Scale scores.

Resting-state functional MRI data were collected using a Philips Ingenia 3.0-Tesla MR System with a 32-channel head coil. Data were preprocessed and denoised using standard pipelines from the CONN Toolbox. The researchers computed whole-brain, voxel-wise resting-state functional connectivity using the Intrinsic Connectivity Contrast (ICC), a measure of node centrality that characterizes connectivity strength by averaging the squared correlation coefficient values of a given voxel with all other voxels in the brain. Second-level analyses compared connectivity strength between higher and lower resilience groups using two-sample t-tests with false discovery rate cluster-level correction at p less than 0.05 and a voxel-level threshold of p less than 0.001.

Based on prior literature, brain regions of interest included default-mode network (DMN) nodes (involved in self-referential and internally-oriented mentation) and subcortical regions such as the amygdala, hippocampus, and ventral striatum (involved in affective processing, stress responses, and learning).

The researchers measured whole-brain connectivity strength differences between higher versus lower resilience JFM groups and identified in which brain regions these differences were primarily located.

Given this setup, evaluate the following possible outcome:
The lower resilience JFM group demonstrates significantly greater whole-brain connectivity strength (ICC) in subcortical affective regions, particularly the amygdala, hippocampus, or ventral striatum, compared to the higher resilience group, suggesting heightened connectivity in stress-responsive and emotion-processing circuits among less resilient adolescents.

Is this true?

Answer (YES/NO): NO